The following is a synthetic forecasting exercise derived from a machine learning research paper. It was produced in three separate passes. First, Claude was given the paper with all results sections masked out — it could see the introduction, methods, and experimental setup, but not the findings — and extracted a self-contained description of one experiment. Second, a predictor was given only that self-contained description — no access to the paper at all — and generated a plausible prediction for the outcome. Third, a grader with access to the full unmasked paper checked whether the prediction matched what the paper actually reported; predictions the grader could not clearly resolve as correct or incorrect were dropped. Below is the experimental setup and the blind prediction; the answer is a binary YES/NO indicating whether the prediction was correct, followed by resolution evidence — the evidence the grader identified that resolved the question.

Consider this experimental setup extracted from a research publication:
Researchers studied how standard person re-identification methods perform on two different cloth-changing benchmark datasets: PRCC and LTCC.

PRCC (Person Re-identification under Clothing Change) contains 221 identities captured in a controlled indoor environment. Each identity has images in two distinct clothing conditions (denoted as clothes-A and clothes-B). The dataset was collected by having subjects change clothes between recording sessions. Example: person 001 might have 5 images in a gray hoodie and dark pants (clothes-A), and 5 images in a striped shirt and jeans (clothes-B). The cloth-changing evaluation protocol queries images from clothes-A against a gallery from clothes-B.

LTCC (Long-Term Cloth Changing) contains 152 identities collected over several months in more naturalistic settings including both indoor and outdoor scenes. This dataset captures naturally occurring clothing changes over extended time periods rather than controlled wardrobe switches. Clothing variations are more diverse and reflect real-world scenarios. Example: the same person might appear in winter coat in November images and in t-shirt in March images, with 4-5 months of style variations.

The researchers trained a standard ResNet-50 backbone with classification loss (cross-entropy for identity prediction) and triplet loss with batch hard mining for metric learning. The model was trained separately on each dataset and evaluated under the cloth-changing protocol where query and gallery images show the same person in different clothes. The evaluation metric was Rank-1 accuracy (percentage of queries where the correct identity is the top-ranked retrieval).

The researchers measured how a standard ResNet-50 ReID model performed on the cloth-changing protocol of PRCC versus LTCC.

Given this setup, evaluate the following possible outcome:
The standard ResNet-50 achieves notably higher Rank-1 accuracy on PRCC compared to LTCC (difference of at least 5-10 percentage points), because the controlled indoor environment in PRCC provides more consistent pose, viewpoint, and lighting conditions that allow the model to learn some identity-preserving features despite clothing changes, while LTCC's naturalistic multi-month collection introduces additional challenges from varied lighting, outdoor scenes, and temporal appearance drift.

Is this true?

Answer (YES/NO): NO